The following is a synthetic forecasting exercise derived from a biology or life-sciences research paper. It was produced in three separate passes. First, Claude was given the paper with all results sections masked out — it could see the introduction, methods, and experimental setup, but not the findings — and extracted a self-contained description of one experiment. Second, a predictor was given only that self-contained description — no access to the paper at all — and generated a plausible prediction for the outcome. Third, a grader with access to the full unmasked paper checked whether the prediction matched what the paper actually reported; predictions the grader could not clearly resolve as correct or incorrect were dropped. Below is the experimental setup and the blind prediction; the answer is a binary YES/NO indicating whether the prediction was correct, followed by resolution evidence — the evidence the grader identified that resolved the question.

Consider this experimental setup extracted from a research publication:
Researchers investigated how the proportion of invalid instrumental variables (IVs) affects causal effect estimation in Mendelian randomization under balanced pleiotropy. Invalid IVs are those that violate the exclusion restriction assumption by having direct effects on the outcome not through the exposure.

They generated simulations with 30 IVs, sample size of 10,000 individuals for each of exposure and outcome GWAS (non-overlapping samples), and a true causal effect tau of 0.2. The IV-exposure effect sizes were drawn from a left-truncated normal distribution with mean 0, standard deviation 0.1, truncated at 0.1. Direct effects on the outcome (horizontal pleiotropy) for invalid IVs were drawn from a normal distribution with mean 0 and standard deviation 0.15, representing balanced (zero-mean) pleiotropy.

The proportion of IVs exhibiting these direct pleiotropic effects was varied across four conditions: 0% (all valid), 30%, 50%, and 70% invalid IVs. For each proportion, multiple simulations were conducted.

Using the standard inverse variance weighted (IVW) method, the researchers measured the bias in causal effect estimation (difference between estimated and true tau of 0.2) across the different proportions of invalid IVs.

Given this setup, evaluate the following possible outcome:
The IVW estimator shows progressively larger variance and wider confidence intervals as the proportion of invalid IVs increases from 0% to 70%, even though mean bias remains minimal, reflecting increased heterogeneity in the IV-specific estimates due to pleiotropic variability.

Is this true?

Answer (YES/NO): YES